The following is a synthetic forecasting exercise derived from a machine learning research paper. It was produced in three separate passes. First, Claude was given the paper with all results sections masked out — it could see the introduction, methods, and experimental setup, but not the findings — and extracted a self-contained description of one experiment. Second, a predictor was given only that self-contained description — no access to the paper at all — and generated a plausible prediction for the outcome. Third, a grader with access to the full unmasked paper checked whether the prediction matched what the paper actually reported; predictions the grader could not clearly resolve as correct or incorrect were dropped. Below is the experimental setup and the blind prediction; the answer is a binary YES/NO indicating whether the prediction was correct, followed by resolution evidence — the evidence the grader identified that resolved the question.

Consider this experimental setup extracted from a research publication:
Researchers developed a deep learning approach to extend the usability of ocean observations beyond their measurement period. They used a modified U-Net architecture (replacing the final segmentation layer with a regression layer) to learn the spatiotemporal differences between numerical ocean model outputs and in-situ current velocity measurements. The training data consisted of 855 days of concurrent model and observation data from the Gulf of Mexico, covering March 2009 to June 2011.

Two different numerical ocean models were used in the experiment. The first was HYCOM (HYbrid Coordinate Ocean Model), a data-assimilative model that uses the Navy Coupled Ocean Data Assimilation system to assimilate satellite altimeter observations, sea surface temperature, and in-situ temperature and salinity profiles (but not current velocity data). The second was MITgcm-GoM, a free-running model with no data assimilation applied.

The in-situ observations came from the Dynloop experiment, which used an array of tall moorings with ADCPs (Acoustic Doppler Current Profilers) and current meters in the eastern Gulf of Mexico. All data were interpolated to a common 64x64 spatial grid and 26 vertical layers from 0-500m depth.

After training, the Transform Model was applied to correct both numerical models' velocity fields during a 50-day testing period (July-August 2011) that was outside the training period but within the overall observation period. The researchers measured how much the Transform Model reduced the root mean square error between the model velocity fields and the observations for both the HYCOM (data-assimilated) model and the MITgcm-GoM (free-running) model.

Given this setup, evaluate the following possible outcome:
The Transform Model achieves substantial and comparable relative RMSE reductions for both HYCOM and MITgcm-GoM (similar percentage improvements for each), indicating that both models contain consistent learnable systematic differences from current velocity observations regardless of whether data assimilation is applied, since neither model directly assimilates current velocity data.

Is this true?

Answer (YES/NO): NO